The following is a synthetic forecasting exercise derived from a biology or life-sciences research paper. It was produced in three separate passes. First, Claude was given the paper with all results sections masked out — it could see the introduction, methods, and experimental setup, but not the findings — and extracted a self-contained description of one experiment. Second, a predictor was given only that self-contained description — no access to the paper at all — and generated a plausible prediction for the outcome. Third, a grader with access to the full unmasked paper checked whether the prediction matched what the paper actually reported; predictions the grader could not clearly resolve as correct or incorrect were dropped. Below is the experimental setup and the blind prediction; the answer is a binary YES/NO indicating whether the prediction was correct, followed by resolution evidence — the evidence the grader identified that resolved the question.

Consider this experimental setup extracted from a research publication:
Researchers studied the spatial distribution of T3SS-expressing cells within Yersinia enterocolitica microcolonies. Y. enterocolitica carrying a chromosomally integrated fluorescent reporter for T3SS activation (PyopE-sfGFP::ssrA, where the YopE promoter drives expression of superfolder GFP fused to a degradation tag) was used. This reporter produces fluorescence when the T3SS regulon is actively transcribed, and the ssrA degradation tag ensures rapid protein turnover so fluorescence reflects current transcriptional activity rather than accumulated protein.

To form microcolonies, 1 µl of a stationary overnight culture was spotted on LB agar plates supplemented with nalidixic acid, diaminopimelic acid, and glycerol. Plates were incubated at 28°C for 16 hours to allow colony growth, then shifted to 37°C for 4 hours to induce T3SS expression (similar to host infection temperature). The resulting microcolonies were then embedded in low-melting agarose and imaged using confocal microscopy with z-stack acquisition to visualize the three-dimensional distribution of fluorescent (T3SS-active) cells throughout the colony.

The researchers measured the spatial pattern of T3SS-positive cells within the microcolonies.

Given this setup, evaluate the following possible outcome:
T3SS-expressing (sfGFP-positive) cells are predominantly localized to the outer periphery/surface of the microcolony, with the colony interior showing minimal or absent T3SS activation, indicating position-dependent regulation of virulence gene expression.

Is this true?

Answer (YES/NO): YES